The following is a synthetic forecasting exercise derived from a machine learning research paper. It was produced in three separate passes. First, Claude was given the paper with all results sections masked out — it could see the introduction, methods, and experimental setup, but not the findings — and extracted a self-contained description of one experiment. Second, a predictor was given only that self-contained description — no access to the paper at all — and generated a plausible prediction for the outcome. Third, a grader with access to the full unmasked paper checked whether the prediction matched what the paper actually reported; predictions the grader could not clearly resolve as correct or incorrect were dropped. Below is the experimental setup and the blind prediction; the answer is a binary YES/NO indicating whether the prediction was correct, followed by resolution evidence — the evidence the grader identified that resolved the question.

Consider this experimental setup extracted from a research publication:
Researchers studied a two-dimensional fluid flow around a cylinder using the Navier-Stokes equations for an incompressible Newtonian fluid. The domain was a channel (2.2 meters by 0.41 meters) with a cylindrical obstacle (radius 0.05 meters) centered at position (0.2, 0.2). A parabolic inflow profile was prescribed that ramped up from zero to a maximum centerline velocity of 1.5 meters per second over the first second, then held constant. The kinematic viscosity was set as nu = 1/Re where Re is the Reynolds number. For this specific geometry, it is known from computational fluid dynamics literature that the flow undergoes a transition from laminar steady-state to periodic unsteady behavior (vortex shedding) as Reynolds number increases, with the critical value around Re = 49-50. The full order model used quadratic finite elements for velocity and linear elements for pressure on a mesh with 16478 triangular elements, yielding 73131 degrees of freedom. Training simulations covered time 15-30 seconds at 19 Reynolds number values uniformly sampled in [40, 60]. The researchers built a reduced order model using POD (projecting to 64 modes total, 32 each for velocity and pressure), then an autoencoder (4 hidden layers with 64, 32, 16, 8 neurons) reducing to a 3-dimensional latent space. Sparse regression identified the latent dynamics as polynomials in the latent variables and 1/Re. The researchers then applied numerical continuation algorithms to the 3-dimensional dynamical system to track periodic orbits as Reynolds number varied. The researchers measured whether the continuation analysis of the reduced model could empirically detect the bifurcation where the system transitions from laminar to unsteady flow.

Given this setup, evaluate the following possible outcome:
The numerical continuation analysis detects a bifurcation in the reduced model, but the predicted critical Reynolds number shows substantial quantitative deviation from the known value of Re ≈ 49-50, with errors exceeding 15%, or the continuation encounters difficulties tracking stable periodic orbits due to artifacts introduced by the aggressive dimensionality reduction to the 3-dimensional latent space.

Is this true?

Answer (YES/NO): NO